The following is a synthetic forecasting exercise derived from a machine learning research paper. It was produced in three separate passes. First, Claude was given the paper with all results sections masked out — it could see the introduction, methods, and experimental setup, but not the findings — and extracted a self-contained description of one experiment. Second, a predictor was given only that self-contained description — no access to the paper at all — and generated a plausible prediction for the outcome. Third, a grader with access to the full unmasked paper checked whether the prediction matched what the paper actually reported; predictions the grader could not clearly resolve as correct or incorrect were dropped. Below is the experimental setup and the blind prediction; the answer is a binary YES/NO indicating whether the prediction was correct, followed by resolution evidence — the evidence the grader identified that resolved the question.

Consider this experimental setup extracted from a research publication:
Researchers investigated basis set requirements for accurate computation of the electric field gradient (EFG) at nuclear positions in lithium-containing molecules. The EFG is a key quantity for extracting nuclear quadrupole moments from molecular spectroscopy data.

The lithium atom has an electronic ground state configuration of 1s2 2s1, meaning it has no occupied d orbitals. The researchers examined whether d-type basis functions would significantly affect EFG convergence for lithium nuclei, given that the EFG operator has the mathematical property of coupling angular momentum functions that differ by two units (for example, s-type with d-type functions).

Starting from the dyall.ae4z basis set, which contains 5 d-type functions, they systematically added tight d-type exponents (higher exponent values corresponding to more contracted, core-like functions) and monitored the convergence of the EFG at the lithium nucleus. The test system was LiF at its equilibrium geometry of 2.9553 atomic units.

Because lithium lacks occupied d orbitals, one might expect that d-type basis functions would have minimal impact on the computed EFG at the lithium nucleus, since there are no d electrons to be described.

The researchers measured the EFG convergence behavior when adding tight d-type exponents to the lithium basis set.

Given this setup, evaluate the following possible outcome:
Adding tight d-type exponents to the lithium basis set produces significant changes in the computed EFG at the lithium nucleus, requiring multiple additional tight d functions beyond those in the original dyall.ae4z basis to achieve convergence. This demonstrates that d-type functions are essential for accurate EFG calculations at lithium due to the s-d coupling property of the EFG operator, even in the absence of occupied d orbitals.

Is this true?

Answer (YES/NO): NO